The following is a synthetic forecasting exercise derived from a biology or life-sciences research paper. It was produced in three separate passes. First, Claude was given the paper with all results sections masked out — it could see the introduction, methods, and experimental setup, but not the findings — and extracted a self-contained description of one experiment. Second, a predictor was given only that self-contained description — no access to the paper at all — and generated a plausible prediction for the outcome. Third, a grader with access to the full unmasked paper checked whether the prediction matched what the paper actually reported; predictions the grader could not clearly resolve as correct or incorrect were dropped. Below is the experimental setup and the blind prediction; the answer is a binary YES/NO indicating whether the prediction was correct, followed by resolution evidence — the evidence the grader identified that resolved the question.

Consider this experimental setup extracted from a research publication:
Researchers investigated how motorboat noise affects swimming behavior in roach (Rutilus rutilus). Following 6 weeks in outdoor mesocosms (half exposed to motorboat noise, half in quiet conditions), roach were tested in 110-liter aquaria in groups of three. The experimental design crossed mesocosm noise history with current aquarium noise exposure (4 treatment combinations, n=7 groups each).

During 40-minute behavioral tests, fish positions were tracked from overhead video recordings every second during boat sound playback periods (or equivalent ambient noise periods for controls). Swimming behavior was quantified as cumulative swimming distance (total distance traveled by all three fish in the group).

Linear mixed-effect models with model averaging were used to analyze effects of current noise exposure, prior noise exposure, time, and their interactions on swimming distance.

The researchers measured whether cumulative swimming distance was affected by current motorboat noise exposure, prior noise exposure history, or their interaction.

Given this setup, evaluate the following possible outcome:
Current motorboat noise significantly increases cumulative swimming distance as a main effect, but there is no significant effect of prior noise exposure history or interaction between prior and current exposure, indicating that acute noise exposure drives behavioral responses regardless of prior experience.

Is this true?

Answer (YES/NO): NO